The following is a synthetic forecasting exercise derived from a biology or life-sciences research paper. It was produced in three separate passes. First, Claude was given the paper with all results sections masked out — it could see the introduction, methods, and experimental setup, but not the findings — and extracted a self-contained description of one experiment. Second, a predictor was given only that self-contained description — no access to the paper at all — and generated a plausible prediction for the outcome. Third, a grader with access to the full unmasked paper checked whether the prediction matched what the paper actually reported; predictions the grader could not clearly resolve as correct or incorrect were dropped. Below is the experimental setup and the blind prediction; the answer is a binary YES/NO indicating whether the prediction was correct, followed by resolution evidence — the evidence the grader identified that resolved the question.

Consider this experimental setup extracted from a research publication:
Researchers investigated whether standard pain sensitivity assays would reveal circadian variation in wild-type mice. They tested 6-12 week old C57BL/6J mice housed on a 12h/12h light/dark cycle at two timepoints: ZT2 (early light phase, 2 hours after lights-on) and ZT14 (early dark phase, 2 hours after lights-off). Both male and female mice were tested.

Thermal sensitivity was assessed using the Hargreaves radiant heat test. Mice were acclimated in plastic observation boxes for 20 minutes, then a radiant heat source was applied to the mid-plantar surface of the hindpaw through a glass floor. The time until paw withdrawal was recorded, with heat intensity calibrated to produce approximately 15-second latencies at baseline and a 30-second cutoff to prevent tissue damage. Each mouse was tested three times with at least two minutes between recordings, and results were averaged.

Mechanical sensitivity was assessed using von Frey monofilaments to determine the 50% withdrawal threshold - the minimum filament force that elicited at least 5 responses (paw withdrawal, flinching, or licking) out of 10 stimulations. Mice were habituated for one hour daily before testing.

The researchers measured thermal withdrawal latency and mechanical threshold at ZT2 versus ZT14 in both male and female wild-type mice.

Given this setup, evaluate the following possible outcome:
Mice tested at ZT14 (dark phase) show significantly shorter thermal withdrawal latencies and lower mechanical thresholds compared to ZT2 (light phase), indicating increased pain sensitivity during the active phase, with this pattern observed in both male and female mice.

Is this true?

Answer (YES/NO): NO